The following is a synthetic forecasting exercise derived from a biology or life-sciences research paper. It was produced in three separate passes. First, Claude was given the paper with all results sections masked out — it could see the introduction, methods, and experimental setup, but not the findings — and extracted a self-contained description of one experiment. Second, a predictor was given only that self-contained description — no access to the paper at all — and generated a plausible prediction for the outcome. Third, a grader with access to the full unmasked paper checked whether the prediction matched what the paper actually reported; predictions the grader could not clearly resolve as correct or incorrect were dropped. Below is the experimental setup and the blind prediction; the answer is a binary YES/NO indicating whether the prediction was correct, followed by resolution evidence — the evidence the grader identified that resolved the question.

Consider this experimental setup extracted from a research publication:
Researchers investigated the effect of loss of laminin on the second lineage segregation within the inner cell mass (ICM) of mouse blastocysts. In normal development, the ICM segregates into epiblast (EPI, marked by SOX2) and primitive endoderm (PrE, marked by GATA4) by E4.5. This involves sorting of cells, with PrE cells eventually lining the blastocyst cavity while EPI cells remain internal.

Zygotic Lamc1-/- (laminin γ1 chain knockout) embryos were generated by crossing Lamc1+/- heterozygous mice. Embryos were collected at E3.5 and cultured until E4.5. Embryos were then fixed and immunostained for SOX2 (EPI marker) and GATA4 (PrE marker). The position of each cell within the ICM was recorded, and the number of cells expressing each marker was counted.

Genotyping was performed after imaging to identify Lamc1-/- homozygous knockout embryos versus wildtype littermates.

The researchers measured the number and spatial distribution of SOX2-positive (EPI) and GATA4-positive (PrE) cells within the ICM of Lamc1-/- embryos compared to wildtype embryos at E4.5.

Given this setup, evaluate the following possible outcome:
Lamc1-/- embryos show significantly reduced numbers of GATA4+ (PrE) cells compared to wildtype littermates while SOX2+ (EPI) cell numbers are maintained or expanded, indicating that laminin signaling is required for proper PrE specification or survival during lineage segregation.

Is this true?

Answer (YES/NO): NO